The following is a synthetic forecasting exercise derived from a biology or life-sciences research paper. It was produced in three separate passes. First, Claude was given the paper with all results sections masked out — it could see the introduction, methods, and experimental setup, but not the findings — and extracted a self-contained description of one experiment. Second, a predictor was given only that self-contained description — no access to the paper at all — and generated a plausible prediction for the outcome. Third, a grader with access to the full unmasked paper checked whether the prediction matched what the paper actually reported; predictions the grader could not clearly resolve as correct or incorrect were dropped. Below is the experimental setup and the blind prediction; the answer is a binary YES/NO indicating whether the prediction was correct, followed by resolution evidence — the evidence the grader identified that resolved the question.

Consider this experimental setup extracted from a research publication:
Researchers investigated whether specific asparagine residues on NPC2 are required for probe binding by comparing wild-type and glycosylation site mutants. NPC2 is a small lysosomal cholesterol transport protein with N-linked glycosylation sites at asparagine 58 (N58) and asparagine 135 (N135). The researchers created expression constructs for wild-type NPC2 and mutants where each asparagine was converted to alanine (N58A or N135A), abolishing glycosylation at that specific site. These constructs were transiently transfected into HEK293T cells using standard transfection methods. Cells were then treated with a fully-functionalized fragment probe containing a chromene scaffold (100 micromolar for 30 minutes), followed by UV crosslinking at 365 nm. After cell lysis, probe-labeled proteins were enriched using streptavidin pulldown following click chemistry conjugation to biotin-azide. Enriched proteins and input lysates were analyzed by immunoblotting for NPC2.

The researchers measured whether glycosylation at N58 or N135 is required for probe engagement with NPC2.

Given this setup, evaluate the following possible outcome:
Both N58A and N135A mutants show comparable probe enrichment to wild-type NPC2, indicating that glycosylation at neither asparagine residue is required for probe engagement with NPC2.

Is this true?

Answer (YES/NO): NO